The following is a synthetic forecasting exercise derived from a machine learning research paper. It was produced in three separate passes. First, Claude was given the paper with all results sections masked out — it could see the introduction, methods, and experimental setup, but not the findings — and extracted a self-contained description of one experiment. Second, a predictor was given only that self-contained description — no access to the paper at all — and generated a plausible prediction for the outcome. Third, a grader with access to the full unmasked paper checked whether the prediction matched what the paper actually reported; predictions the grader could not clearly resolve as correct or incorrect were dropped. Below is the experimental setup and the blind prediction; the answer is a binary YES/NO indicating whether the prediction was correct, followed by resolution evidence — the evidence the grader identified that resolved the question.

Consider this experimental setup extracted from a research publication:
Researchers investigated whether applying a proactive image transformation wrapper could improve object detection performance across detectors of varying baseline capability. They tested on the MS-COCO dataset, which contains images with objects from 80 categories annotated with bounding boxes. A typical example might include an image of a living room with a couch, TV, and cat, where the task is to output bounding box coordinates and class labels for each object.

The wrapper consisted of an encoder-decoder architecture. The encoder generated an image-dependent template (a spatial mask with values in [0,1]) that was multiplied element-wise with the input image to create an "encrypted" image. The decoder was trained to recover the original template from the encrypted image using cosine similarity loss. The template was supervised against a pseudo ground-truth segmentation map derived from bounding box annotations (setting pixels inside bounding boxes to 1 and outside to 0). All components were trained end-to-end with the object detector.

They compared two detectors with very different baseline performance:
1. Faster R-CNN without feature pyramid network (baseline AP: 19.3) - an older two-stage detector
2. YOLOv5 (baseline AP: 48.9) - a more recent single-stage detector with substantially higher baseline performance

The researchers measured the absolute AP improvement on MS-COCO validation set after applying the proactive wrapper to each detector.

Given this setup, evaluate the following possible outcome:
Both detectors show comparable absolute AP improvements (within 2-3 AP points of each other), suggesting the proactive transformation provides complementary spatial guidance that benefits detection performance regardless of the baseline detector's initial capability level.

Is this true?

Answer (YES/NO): NO